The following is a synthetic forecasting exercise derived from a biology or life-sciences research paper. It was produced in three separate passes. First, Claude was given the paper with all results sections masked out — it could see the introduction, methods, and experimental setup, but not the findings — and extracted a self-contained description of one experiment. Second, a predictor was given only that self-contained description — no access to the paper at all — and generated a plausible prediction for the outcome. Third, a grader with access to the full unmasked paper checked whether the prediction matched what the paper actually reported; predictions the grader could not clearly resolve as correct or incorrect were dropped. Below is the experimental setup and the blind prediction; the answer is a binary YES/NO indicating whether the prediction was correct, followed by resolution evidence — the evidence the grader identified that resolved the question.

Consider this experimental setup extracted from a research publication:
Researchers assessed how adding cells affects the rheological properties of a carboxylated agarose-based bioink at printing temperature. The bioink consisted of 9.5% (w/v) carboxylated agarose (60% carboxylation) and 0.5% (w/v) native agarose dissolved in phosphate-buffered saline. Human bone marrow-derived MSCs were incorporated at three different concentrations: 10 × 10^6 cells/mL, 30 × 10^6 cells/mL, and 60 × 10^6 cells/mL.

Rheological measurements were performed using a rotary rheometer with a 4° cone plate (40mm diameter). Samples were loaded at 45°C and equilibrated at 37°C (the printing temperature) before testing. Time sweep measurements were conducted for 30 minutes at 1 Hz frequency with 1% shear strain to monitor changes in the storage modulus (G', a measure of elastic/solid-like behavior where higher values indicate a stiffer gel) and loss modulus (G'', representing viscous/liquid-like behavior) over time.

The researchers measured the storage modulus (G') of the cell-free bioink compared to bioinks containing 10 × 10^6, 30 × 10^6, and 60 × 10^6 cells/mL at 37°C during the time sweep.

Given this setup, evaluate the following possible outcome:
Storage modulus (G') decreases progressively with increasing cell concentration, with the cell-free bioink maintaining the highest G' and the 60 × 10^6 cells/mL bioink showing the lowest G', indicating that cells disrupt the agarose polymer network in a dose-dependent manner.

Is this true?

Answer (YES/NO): NO